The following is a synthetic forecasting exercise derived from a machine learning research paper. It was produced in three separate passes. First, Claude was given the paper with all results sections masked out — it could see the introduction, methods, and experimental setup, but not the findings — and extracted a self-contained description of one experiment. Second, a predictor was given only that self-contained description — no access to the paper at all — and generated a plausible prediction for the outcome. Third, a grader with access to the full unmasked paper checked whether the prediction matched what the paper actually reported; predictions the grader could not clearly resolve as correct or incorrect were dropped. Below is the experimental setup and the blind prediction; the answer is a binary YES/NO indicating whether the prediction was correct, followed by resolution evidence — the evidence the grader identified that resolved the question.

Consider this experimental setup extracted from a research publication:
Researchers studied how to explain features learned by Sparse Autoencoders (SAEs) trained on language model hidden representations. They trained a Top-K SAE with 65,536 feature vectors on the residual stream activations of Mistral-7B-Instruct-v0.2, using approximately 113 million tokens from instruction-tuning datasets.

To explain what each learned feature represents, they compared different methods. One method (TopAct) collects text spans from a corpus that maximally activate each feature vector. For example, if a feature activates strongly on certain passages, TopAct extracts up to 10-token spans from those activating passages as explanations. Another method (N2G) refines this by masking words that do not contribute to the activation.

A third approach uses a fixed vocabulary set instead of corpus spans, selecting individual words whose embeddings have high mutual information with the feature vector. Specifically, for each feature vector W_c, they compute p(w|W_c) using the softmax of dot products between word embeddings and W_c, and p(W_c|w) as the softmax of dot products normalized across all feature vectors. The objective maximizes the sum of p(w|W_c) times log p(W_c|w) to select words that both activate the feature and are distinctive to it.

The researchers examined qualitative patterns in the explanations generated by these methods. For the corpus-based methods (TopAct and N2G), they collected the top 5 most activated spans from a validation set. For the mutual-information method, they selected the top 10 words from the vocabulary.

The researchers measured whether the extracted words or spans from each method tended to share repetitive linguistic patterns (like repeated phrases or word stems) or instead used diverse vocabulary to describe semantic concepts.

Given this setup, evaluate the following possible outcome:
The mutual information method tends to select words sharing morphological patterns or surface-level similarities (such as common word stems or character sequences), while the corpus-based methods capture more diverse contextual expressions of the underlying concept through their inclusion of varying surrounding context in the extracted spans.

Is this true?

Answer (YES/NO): NO